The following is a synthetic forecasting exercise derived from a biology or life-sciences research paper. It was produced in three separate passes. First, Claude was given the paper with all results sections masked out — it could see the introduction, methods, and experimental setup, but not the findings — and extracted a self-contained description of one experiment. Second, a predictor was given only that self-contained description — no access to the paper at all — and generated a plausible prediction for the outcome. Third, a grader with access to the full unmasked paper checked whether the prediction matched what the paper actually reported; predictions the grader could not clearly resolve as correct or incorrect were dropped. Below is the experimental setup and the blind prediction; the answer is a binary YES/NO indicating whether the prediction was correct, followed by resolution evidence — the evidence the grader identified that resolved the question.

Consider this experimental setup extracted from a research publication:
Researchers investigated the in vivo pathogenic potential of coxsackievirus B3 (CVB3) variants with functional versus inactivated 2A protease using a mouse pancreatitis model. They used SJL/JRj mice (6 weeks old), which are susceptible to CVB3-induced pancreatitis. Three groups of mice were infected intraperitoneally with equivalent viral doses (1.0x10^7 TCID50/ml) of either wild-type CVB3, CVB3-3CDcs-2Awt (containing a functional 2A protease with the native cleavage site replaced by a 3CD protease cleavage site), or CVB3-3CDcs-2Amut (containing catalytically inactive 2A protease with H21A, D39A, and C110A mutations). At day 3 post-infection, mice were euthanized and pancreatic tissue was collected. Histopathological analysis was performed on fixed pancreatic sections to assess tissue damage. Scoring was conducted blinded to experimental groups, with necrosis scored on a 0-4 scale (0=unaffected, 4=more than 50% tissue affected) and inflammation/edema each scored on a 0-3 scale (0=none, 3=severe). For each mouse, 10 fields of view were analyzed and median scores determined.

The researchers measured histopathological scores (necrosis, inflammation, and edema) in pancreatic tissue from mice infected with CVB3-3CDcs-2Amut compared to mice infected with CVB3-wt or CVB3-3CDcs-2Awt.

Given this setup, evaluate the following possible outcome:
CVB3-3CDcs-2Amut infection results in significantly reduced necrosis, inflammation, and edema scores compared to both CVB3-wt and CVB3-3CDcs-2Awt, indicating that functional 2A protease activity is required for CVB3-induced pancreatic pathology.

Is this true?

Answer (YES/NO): YES